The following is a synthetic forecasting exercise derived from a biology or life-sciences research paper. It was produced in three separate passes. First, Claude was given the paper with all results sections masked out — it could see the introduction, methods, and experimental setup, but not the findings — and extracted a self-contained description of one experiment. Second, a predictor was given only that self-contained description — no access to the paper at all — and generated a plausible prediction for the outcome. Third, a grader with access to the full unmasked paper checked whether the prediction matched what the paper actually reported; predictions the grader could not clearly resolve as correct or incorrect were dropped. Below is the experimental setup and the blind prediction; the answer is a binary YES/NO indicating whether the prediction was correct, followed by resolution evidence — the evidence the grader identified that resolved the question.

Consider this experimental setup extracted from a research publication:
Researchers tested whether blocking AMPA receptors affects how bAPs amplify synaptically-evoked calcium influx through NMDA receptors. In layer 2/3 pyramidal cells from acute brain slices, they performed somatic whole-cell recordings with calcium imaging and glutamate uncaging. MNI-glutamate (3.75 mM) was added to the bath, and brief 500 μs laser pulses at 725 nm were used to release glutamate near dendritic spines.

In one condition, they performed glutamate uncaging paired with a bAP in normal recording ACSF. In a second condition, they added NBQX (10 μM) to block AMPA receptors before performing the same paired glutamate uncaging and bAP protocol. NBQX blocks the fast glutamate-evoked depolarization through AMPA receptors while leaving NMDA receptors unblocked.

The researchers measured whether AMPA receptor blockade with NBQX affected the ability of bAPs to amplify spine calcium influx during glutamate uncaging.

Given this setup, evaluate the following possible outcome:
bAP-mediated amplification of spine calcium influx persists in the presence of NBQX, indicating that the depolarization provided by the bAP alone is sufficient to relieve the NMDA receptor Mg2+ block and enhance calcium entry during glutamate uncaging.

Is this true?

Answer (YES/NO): YES